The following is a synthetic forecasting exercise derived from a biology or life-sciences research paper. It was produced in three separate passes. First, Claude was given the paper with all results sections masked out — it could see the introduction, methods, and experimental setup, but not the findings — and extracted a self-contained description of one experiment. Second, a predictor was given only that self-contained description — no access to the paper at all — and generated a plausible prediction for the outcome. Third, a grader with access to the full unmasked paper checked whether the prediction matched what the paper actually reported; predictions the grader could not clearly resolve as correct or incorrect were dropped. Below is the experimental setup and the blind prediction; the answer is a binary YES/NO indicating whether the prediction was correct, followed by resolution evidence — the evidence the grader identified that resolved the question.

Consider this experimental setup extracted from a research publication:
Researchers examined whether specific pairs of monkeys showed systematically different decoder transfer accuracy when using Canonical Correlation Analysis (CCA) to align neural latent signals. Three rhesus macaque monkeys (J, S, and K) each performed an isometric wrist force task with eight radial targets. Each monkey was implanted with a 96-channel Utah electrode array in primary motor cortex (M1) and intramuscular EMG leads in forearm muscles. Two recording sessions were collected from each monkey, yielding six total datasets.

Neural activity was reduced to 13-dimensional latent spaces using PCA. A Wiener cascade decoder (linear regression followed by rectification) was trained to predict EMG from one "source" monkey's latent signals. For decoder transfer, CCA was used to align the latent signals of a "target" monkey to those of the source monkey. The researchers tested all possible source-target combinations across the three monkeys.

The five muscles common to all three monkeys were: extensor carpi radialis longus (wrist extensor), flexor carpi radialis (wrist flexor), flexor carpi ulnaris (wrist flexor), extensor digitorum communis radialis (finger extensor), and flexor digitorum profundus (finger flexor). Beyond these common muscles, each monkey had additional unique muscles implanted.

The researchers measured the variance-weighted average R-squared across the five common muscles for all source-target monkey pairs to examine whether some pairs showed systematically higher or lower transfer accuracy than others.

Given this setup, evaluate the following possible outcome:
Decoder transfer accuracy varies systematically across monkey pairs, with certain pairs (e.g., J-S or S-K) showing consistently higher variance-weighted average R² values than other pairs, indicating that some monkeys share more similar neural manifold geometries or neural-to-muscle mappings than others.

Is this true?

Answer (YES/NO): YES